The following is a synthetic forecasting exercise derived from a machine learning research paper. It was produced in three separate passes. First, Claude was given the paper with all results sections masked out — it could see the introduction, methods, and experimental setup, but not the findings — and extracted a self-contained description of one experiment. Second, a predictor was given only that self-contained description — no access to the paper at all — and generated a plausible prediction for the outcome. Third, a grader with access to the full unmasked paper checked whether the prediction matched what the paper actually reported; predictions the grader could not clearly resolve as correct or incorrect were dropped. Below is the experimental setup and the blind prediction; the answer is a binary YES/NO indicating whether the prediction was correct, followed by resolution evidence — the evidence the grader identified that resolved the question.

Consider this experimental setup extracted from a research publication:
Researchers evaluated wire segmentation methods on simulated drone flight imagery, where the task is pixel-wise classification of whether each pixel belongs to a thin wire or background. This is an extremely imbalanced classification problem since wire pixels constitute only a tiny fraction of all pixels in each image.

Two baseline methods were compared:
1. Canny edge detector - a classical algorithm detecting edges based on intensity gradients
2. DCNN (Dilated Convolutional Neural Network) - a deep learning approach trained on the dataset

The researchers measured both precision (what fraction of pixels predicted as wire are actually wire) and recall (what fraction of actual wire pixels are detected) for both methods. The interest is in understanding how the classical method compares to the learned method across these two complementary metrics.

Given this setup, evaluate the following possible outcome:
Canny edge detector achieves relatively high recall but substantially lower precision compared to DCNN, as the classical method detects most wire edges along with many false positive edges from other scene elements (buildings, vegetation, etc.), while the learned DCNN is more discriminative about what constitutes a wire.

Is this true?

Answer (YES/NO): YES